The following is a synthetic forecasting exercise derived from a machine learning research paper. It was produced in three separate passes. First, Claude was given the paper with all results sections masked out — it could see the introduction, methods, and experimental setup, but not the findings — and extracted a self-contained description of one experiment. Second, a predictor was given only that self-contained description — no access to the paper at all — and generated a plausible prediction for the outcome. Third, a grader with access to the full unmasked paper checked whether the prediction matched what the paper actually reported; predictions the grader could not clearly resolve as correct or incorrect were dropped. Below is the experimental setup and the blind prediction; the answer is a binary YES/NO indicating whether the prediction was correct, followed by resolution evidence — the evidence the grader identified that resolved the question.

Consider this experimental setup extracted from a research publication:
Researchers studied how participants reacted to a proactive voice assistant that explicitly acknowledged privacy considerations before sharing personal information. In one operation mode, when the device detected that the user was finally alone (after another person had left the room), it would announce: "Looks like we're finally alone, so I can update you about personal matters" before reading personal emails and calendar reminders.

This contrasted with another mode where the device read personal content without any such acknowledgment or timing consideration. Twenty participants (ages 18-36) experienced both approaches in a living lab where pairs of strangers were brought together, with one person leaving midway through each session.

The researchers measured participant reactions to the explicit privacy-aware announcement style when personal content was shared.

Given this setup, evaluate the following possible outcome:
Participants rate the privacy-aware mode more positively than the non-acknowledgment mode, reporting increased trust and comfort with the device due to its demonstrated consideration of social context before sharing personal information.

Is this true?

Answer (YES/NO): YES